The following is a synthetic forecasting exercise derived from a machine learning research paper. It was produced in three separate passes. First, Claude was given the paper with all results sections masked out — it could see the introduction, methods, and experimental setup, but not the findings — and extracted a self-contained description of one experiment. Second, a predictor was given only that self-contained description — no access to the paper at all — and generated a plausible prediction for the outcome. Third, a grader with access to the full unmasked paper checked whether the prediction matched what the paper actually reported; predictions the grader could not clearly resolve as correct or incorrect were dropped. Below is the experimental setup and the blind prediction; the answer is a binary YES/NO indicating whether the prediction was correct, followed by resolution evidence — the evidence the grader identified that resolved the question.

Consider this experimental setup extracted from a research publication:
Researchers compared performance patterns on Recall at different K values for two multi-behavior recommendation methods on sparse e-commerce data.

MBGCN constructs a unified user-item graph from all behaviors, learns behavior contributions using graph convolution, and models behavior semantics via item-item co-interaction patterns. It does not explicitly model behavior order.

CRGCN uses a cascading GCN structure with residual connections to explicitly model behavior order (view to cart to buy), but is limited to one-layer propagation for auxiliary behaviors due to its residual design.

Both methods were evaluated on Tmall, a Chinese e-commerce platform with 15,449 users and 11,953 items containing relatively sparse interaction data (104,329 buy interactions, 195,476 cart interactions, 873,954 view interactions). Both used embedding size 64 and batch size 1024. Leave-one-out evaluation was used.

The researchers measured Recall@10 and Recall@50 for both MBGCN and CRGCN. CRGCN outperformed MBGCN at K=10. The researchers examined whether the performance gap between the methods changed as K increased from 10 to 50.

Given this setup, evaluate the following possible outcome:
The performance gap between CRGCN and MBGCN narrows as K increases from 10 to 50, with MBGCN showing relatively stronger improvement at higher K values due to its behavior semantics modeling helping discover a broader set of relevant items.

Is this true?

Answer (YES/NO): NO